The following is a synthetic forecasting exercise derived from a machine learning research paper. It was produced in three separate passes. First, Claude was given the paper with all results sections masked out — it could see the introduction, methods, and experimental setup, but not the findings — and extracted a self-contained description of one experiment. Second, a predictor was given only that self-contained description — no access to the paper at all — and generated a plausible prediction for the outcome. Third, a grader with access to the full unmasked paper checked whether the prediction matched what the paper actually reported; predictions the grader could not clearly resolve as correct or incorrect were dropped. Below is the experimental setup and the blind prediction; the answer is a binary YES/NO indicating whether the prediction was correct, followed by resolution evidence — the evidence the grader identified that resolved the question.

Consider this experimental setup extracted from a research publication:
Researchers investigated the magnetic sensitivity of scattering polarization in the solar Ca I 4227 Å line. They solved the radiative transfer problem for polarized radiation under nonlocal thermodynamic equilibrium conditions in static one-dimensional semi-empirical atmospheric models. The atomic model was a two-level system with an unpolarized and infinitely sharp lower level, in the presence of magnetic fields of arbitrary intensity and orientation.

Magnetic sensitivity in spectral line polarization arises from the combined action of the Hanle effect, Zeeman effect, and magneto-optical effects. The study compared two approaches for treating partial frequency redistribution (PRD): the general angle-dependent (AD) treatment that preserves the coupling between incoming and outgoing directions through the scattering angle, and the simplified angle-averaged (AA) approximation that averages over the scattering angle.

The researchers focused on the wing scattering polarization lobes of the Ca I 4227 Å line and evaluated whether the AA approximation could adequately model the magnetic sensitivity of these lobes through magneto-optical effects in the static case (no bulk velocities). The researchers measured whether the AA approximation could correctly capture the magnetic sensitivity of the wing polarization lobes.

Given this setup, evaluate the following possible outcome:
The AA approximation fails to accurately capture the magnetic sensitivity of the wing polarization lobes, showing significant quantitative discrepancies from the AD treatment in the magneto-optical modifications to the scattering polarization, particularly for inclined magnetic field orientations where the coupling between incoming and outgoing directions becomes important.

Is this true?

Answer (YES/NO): NO